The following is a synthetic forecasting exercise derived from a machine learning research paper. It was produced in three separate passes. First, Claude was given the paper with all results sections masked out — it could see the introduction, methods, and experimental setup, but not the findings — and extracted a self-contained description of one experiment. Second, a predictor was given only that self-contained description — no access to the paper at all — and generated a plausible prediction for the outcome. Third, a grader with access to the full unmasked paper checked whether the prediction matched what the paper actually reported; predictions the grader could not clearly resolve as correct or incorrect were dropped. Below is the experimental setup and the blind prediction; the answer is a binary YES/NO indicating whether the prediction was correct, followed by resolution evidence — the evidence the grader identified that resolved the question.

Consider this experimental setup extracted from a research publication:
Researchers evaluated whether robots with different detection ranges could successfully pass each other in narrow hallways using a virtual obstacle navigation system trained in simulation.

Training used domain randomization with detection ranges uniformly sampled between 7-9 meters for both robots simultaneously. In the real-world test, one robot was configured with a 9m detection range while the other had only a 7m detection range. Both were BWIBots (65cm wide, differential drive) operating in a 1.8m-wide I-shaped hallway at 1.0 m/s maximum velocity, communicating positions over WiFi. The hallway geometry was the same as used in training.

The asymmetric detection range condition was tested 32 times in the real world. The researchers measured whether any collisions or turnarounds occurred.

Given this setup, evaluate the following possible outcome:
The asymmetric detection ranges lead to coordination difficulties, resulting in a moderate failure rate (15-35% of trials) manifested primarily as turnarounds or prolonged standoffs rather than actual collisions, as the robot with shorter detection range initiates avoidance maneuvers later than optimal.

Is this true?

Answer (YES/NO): NO